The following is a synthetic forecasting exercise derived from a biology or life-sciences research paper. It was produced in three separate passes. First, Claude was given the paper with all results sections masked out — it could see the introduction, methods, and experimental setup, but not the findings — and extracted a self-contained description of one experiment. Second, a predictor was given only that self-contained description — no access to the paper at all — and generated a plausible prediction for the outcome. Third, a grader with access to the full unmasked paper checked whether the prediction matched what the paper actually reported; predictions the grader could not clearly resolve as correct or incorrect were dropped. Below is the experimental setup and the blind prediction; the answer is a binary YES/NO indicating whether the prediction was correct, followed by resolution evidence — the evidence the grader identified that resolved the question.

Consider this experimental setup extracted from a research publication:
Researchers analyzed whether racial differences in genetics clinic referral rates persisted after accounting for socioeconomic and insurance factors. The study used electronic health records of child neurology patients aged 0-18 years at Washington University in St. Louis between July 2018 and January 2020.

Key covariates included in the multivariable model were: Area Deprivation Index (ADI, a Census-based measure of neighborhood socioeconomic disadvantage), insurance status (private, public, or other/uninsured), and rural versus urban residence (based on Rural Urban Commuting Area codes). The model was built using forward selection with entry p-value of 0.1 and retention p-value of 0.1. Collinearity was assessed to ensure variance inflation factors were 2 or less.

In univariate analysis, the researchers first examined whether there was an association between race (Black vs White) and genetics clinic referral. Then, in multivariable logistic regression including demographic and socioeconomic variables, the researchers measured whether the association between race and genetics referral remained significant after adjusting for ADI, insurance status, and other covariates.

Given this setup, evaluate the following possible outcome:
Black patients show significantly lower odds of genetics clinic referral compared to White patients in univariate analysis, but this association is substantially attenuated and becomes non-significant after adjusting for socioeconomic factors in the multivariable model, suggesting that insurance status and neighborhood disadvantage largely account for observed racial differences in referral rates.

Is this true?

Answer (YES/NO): NO